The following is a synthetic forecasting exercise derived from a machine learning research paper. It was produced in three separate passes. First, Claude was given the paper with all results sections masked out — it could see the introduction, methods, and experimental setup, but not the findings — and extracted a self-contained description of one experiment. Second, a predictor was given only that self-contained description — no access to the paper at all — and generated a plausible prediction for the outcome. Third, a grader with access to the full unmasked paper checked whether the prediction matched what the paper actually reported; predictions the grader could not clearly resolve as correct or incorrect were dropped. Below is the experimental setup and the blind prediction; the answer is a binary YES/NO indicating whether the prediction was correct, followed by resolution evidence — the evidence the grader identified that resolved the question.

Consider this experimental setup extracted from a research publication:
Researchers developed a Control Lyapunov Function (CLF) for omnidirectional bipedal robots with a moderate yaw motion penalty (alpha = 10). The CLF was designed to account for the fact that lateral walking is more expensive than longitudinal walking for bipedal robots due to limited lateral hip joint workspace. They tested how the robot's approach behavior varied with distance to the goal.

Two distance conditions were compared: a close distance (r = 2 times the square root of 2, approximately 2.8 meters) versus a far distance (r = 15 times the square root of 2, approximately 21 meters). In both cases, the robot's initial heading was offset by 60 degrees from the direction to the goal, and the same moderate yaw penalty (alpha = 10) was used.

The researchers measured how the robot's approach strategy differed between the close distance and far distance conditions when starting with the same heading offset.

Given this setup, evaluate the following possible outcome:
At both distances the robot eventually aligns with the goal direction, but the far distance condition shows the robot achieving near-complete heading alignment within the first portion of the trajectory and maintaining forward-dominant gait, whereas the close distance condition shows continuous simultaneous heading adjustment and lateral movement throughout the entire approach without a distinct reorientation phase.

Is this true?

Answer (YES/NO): NO